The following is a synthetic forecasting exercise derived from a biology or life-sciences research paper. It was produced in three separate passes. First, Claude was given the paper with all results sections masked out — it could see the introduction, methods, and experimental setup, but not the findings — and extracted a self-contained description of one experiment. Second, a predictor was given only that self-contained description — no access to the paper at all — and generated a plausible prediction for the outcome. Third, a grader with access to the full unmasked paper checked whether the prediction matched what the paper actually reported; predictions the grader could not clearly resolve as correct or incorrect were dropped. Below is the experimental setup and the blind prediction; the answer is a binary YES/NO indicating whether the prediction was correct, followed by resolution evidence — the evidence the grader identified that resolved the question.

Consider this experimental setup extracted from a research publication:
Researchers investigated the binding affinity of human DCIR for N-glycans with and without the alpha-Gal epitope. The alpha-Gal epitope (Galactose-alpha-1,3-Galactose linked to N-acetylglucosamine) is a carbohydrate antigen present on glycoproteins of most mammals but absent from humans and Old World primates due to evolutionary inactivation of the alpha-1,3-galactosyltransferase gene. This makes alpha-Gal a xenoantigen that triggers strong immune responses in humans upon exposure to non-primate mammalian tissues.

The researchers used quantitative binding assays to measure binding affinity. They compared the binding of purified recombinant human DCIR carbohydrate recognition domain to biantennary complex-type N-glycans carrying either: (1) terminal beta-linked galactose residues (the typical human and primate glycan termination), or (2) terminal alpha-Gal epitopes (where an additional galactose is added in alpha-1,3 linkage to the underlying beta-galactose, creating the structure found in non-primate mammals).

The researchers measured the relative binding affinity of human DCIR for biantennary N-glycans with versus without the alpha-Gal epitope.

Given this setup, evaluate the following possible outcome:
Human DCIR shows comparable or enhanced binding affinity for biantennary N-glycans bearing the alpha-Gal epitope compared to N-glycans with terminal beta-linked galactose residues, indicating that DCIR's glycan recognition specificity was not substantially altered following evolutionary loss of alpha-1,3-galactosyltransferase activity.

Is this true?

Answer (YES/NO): YES